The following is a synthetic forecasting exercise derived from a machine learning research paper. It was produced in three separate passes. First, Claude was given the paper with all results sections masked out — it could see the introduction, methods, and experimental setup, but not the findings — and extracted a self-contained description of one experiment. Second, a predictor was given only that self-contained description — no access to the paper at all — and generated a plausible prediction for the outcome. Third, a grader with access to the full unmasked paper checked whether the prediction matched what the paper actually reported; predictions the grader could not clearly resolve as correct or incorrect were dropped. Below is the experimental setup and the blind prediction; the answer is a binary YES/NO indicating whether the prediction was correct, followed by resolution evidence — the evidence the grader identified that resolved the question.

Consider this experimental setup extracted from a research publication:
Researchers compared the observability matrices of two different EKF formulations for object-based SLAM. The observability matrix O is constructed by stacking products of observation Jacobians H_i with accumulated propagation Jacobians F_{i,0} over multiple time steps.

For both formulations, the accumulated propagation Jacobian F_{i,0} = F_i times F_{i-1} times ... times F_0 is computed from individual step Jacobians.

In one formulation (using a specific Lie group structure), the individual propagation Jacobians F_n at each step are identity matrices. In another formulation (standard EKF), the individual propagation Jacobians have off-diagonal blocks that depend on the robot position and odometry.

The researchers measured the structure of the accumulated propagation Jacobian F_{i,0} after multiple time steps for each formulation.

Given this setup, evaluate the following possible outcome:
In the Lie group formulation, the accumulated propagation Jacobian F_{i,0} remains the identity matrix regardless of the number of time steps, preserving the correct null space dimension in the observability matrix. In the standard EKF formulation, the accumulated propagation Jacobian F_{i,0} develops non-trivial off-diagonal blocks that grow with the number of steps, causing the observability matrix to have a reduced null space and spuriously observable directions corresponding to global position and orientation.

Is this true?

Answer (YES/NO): YES